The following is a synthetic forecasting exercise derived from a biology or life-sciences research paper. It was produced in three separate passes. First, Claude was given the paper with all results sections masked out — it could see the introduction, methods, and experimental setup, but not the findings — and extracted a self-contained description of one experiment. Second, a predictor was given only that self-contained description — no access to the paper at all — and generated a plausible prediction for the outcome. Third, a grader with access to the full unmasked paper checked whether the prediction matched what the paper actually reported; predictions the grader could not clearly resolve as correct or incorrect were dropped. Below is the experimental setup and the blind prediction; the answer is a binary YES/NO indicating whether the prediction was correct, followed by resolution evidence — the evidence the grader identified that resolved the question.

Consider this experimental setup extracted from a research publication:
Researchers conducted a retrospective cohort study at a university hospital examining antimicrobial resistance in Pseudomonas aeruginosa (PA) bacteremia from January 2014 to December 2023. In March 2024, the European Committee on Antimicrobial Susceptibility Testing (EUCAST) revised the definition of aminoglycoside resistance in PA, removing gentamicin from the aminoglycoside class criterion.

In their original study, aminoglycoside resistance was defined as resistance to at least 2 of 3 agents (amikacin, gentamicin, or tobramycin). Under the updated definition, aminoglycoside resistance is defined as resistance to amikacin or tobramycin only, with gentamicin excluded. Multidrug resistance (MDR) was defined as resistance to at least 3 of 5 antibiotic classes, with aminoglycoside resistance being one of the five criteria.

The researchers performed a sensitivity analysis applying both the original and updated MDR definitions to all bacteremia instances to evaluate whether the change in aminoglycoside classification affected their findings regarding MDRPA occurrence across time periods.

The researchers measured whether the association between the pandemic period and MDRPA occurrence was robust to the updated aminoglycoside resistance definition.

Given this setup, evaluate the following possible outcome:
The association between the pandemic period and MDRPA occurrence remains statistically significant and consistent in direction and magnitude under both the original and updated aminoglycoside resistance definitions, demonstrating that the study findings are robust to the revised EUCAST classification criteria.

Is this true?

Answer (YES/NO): YES